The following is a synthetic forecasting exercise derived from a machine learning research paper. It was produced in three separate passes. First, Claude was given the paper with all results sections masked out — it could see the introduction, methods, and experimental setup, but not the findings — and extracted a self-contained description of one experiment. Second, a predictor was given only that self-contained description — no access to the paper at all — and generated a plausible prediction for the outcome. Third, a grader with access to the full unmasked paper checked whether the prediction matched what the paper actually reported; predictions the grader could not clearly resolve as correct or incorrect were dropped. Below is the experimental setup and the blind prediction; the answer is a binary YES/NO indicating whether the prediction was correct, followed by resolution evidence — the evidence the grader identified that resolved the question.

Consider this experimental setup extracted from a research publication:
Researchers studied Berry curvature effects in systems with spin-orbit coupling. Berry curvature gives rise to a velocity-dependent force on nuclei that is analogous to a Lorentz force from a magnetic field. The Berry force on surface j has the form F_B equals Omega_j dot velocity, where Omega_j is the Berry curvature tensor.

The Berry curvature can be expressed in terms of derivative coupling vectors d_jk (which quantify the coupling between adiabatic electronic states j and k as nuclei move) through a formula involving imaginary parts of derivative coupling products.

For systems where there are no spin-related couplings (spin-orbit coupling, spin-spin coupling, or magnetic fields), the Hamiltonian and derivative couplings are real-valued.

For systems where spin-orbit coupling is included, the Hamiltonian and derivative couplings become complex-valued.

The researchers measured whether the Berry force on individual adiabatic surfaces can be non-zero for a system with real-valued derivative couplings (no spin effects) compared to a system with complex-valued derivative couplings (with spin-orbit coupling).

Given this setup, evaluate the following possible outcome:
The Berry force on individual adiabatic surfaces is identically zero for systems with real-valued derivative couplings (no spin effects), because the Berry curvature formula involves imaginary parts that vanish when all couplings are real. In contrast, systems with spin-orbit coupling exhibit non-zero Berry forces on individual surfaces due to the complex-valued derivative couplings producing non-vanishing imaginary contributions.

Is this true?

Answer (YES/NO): YES